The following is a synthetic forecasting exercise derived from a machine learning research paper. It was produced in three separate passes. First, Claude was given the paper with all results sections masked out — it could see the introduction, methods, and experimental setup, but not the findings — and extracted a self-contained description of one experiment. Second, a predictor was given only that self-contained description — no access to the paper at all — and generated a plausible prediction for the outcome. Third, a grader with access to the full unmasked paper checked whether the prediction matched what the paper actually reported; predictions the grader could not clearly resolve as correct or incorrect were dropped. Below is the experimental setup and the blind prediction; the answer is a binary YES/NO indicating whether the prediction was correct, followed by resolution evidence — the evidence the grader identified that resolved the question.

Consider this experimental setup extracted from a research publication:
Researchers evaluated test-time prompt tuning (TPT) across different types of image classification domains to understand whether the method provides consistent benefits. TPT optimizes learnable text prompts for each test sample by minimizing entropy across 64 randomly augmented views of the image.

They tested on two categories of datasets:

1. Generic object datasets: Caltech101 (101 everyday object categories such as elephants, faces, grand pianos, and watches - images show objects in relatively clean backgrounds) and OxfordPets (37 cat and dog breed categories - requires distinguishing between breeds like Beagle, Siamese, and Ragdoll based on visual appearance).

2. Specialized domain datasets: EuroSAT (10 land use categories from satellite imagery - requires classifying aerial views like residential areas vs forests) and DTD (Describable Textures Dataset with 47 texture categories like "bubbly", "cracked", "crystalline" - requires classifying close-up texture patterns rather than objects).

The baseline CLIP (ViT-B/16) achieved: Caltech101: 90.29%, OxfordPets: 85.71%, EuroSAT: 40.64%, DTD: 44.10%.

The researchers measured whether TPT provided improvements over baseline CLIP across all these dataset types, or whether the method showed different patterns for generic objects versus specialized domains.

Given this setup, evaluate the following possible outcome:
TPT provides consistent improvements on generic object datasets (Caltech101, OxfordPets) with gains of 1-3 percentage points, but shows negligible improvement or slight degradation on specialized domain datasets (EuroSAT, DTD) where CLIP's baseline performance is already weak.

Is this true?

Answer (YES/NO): NO